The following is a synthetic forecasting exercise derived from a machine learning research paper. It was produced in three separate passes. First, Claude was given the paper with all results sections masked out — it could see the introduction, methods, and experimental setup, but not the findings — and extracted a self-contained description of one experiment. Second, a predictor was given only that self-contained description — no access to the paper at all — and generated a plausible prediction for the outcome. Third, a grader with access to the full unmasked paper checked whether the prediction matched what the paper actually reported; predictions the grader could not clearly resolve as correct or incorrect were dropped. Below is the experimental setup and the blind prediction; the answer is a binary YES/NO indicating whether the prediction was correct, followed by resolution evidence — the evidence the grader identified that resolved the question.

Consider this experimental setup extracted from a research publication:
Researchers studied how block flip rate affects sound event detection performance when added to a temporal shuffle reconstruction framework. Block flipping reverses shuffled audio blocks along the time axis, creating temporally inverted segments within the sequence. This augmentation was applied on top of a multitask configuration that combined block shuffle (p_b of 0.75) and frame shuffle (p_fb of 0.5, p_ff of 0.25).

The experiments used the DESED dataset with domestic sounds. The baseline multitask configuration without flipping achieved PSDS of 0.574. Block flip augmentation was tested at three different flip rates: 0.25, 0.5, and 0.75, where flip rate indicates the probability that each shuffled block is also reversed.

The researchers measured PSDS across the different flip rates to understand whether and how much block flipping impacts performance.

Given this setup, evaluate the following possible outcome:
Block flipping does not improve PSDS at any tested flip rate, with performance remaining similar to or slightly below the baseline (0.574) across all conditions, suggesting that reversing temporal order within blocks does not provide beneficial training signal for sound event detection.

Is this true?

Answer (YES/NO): YES